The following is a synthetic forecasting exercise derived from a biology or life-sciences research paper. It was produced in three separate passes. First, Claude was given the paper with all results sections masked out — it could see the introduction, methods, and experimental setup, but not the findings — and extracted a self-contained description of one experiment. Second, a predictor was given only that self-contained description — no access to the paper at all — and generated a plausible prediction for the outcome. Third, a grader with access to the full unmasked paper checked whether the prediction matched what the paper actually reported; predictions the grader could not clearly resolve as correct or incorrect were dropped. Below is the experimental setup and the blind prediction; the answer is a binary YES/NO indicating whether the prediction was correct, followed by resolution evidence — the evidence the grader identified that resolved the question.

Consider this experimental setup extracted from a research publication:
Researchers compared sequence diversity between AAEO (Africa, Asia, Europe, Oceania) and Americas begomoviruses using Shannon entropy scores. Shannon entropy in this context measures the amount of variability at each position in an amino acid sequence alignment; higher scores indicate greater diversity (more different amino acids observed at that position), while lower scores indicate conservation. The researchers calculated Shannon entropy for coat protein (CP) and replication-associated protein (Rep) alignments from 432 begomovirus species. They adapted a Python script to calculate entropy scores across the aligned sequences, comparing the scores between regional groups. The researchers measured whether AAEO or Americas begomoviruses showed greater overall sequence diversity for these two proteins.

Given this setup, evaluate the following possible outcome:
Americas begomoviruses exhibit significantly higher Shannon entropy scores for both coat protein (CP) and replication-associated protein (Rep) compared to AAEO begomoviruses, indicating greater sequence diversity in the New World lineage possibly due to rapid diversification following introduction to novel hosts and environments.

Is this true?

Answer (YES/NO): NO